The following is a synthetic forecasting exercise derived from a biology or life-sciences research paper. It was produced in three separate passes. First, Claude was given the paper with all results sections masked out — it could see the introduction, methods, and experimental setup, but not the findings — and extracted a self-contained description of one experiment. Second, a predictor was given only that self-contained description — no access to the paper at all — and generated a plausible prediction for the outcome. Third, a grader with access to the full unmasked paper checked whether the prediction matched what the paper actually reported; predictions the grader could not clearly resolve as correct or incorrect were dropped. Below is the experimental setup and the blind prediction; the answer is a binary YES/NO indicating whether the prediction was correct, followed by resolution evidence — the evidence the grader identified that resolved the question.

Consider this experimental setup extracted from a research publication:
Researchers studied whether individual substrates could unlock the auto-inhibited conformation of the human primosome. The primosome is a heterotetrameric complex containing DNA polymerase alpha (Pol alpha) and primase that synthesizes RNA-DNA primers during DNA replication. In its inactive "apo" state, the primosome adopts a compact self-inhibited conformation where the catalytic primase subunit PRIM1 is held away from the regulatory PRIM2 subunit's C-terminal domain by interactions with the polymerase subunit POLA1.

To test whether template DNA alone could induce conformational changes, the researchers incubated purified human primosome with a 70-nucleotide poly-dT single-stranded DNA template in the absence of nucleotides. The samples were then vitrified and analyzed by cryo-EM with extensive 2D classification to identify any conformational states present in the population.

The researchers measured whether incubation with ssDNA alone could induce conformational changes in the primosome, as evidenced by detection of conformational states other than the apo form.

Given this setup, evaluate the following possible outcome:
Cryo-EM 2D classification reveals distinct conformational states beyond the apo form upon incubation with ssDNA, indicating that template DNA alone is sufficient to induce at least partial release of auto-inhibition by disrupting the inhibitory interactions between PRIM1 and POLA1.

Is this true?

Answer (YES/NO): NO